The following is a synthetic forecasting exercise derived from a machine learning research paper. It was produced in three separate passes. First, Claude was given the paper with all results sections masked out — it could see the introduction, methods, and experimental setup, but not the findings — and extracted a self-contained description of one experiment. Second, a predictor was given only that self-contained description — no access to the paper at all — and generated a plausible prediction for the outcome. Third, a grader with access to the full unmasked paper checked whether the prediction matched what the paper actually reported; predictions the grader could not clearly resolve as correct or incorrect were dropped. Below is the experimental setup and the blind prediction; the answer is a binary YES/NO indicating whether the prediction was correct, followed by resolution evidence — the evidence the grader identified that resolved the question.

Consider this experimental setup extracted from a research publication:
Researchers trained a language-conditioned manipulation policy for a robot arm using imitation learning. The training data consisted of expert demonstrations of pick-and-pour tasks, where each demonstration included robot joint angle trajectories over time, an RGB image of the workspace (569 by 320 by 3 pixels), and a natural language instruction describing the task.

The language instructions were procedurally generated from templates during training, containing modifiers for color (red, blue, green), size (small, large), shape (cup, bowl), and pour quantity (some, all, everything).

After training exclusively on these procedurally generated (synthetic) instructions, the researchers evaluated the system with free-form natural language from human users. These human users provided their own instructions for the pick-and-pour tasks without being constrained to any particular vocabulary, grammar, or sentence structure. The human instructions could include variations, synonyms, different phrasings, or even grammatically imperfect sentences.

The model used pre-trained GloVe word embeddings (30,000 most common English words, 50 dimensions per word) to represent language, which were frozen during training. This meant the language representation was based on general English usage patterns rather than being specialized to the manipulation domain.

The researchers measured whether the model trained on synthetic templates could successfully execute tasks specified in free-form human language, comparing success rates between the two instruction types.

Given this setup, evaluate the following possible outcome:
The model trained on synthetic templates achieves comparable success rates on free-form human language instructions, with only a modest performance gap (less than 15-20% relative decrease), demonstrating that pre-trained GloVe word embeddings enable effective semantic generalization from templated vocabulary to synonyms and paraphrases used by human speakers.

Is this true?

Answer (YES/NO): NO